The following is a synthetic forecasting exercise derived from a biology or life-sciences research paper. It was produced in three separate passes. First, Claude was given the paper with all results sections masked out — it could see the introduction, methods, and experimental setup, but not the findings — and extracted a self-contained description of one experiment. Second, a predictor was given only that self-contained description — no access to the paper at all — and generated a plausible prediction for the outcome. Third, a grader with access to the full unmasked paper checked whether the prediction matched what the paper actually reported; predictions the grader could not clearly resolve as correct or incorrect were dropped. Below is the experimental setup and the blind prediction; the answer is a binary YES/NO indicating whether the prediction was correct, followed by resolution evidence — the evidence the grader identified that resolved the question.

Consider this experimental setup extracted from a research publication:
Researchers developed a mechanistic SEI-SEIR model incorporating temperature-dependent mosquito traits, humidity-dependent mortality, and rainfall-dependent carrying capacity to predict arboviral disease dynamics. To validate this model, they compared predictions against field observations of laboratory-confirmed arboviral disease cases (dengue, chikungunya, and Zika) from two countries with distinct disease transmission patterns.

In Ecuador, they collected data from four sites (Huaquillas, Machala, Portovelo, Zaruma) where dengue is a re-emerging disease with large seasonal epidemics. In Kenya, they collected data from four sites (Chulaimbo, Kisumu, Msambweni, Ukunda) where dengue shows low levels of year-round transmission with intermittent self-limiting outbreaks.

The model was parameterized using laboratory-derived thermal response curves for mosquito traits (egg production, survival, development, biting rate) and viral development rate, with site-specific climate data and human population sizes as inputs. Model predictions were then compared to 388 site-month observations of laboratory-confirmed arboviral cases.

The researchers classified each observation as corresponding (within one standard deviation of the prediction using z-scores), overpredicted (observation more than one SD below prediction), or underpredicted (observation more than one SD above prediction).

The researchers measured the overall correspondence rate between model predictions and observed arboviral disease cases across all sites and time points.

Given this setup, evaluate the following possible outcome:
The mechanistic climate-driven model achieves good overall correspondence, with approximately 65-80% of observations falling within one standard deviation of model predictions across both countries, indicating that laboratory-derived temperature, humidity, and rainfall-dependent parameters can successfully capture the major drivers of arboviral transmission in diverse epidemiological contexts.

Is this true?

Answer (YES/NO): NO